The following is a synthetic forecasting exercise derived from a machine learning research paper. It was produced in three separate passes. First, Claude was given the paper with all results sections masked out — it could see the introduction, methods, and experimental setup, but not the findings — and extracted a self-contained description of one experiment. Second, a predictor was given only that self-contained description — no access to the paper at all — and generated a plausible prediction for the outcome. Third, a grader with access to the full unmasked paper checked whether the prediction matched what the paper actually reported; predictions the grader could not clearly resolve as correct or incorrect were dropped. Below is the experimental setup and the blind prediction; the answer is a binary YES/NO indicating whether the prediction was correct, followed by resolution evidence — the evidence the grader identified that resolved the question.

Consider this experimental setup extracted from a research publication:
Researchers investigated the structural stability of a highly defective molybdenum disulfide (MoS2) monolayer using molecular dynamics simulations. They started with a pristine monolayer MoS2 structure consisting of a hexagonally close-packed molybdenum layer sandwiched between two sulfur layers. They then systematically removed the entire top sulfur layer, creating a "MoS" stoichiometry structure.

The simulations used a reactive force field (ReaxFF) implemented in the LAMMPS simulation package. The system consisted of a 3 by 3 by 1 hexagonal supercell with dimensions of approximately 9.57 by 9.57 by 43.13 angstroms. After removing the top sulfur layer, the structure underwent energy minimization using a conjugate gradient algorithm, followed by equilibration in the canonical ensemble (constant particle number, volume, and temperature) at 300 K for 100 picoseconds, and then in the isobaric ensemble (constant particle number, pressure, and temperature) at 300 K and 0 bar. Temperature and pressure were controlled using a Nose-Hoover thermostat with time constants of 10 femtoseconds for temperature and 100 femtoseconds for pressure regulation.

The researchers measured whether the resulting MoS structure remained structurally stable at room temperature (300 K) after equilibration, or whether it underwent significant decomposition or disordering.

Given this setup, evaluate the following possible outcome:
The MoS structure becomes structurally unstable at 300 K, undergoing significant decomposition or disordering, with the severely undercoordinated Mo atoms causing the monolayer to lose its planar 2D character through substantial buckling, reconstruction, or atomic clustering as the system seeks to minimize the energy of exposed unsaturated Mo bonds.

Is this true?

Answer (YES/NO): NO